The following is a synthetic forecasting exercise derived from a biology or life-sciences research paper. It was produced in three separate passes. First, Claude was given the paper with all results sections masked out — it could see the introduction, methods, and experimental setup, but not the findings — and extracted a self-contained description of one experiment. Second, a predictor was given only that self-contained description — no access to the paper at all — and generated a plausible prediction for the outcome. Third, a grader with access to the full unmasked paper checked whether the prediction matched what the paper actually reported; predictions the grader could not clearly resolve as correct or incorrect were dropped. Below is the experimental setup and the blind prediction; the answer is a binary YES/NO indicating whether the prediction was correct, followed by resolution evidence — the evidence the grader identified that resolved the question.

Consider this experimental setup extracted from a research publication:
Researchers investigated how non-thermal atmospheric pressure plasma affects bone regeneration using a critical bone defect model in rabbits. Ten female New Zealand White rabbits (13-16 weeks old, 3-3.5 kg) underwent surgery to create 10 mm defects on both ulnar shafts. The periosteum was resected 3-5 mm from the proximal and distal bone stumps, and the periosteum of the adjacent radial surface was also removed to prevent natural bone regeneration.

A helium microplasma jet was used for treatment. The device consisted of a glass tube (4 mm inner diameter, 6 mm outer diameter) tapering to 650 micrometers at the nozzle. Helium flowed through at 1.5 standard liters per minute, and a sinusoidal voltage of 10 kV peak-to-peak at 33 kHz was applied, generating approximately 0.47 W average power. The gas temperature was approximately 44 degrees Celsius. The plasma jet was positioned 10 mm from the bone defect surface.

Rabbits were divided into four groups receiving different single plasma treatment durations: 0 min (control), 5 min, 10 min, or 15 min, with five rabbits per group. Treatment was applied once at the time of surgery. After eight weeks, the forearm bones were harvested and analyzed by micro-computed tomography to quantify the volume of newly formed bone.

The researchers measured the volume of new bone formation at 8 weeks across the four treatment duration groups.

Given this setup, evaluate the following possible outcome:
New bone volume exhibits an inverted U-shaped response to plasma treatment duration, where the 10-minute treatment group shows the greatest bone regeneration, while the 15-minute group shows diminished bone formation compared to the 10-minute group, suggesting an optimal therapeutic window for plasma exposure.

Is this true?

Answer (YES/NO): YES